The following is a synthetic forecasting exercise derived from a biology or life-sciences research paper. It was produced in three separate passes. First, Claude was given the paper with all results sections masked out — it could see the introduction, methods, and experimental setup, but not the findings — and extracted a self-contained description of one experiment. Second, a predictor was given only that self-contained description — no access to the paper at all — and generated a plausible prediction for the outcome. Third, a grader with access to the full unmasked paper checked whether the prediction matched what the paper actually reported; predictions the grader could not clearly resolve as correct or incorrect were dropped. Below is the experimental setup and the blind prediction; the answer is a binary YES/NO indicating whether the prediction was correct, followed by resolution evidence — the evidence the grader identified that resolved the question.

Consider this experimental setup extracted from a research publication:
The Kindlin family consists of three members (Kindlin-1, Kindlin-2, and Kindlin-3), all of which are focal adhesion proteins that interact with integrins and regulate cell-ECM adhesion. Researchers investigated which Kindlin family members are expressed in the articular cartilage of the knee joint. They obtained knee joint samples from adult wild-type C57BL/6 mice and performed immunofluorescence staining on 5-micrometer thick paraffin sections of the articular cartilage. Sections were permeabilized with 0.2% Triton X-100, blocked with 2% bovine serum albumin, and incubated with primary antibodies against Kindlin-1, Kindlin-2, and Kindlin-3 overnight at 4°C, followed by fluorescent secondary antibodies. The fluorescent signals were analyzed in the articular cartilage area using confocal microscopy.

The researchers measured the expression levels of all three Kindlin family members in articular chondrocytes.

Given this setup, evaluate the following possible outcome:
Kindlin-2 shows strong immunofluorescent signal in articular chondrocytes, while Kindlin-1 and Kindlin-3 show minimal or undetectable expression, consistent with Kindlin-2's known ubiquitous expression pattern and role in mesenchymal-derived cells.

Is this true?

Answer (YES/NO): YES